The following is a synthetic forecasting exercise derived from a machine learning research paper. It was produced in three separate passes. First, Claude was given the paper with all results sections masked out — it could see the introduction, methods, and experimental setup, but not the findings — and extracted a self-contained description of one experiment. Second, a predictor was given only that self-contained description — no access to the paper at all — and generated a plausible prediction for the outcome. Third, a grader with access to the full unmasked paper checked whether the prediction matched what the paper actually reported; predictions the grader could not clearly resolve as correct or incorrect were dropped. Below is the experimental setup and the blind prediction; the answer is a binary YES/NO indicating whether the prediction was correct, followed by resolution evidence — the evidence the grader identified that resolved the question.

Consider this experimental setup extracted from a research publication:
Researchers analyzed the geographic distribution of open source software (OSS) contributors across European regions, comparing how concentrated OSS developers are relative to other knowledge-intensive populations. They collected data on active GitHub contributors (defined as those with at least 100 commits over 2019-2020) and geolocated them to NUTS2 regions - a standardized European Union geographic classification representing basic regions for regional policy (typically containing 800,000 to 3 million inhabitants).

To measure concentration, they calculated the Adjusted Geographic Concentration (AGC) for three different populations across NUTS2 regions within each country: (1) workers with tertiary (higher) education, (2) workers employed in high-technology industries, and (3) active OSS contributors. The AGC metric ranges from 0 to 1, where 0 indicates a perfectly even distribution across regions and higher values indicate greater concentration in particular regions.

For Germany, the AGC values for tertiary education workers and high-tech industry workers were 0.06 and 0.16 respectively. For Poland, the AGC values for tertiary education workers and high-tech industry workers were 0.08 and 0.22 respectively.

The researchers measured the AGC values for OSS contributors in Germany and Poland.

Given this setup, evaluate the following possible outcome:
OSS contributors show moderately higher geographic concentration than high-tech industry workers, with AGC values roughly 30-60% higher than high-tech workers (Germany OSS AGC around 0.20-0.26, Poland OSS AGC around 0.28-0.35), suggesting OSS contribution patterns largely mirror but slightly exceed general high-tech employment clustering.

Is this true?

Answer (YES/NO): NO